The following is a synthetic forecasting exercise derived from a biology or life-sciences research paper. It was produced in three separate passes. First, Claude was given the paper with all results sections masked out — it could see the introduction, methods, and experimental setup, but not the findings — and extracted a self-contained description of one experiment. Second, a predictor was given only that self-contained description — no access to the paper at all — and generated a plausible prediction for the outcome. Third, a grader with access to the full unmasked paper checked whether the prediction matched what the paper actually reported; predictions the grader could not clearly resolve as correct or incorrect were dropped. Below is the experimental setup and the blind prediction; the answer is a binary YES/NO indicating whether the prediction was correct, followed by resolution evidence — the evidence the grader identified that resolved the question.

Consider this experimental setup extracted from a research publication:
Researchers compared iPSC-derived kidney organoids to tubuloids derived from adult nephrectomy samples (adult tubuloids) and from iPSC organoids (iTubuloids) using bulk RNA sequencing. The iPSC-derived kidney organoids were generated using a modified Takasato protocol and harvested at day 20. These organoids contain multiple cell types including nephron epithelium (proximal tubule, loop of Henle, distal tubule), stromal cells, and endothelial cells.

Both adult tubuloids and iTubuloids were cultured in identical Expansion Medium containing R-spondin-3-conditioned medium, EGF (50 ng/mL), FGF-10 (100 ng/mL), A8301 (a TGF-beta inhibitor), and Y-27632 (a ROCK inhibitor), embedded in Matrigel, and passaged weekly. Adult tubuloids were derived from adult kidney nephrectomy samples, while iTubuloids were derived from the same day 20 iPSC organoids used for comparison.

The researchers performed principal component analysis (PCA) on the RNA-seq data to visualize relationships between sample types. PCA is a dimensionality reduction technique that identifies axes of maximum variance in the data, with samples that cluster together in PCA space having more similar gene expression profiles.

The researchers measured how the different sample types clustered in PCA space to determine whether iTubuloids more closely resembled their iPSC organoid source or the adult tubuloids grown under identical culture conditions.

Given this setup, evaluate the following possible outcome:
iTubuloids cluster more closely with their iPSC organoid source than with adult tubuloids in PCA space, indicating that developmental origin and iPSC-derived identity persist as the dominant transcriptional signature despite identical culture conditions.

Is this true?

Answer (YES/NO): NO